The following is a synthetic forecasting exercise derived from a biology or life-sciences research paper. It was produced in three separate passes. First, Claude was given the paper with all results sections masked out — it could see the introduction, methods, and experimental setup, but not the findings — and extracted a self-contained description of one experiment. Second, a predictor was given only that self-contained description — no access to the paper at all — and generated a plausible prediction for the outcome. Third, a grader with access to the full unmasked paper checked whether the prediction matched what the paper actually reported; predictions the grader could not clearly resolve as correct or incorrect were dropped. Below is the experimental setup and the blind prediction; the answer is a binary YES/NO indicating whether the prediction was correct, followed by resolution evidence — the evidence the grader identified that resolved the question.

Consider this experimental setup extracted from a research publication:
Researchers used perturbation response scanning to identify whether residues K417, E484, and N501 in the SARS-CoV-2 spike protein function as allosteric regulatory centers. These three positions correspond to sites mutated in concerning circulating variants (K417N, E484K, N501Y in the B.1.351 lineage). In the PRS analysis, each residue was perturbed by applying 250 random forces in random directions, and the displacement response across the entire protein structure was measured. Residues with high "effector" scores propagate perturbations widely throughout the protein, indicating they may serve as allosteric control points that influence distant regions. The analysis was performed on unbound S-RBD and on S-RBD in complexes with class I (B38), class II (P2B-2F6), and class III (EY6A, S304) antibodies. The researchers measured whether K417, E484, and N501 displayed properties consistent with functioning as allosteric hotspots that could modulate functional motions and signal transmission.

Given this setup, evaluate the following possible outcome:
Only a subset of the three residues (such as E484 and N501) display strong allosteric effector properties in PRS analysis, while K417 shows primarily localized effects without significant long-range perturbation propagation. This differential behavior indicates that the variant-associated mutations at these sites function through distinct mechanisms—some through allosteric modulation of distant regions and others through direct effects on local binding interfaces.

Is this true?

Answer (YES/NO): NO